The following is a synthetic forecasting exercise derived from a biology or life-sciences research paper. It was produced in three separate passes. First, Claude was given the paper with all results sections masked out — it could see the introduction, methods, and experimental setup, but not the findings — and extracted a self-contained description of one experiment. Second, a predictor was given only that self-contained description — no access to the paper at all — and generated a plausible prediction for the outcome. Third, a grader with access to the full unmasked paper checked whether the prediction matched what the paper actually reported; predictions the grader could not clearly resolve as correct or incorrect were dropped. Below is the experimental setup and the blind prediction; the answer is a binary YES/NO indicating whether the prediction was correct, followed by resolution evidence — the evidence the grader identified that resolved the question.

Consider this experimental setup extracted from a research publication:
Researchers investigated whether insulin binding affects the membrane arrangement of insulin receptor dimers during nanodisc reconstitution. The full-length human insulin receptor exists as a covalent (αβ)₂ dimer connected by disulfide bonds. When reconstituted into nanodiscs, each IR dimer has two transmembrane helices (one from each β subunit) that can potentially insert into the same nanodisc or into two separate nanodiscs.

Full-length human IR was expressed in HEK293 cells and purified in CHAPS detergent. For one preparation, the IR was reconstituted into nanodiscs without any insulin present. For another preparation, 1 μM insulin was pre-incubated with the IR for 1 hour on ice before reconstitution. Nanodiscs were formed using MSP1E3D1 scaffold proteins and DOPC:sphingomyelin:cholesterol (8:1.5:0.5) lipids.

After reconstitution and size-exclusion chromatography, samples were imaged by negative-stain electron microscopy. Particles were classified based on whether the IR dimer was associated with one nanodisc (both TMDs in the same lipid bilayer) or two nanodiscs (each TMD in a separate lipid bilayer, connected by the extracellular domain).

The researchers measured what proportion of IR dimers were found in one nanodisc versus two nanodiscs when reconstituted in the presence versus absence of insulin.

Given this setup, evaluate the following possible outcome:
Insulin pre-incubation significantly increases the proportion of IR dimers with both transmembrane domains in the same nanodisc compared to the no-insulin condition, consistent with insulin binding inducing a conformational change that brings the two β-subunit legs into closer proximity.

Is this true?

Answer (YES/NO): YES